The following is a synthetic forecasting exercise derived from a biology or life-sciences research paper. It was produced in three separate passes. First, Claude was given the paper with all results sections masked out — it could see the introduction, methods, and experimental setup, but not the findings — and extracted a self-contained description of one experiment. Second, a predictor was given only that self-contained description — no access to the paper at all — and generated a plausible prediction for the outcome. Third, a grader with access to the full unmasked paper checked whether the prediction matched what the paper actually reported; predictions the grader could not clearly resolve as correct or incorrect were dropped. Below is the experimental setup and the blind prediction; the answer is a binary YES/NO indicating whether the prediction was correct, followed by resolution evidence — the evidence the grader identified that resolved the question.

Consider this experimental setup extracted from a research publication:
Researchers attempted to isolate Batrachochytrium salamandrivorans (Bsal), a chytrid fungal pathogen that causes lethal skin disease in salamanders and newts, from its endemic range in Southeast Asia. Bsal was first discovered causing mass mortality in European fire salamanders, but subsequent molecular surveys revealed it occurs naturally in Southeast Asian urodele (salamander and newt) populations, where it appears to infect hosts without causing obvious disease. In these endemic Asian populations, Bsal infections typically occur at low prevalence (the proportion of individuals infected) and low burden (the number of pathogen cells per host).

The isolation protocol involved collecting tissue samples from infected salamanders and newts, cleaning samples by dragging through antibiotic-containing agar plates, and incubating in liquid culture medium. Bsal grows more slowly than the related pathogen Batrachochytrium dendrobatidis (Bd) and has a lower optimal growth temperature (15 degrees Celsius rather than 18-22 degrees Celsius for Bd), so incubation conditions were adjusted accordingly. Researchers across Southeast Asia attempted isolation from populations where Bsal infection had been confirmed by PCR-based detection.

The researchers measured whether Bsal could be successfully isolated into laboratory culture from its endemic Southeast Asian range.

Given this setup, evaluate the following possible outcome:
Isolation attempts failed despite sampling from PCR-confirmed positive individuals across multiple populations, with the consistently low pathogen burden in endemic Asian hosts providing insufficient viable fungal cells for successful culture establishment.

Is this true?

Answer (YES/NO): NO